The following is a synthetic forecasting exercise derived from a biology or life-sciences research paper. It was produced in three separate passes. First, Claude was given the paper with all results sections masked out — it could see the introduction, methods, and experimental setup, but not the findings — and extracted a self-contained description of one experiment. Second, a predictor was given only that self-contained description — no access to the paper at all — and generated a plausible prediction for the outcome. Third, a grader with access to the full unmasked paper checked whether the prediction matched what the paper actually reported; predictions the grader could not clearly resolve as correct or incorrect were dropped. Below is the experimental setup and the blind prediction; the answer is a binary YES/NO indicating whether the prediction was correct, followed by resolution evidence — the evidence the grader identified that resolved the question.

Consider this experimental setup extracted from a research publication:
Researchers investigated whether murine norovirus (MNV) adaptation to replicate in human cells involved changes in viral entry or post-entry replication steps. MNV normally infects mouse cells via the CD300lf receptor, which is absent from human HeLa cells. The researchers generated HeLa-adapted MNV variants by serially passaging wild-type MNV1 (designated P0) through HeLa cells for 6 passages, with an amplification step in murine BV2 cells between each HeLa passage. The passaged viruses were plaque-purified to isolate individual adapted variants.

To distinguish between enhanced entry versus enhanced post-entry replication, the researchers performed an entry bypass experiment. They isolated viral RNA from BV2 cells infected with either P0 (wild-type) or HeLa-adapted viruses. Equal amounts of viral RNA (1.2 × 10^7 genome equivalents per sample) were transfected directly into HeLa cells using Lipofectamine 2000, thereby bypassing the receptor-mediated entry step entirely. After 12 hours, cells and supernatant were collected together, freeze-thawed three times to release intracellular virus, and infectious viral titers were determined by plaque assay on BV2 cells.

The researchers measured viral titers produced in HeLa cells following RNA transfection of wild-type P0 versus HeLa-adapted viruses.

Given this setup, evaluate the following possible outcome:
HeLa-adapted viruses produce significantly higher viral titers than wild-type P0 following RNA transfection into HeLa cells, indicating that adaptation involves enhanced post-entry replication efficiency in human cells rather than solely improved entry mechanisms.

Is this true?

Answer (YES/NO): YES